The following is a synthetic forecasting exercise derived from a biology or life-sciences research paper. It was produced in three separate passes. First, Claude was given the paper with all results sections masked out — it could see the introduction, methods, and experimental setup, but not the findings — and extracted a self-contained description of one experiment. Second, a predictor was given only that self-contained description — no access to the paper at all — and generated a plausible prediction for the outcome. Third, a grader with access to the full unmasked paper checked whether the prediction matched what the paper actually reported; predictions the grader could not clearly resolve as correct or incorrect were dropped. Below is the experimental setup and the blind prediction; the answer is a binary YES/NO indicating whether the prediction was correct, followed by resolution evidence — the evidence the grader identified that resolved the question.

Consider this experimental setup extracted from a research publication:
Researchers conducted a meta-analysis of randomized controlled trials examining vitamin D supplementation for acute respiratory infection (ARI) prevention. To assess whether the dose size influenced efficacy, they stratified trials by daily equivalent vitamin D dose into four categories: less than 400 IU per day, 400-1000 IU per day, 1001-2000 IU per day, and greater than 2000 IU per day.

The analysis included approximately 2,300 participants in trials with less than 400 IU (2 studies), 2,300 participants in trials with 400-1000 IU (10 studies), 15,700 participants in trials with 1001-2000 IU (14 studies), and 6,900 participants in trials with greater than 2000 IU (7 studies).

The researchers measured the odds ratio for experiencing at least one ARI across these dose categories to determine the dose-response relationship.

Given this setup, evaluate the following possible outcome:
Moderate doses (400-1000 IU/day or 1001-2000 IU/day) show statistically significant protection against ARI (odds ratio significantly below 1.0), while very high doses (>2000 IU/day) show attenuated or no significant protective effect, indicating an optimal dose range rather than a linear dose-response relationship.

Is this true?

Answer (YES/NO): NO